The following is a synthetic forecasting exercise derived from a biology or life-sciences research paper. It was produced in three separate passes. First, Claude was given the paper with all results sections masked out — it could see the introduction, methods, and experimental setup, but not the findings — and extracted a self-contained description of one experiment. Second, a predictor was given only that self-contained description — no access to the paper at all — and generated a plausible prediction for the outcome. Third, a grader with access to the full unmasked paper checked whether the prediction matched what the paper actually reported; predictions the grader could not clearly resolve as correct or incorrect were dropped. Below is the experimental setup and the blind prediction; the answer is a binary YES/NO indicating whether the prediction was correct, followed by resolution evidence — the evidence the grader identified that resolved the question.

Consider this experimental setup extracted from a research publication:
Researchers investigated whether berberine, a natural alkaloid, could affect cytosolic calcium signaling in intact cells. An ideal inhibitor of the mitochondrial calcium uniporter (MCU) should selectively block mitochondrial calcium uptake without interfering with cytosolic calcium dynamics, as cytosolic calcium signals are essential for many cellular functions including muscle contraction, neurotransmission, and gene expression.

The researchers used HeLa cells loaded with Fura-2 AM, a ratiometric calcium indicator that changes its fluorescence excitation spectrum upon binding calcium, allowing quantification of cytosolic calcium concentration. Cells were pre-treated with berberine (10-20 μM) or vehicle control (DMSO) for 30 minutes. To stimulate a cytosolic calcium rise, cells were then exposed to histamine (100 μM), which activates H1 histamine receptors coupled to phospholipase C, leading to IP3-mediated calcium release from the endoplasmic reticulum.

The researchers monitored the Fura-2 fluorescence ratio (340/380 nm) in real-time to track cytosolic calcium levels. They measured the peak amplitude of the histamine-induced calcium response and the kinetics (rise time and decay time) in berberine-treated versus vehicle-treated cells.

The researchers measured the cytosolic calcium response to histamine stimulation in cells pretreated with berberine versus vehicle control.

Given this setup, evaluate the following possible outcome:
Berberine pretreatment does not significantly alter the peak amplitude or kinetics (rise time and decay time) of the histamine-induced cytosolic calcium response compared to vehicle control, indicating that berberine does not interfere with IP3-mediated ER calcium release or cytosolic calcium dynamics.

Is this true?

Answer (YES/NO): YES